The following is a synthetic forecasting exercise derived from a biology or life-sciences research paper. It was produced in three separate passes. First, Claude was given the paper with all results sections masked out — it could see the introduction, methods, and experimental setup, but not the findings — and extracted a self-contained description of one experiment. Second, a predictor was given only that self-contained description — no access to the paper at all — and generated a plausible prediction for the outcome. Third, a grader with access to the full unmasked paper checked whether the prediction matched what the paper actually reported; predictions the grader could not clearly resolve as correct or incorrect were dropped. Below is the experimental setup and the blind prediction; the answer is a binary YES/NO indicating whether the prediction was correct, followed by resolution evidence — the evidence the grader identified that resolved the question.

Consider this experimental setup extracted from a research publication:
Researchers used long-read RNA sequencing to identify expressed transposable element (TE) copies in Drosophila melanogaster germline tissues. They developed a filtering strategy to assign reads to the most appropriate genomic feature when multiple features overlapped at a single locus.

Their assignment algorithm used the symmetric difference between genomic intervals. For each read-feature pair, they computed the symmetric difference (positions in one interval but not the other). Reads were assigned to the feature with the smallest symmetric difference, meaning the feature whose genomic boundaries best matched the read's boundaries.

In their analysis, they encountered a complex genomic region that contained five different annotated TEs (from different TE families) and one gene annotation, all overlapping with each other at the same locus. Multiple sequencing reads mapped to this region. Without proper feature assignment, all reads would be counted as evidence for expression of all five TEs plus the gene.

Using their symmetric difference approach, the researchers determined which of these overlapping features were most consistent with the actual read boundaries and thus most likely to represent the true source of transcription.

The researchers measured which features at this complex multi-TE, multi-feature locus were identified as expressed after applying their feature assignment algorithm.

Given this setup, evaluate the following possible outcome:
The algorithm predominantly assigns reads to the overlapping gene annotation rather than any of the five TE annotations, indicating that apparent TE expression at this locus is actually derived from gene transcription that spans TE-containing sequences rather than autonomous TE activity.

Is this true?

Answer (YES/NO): NO